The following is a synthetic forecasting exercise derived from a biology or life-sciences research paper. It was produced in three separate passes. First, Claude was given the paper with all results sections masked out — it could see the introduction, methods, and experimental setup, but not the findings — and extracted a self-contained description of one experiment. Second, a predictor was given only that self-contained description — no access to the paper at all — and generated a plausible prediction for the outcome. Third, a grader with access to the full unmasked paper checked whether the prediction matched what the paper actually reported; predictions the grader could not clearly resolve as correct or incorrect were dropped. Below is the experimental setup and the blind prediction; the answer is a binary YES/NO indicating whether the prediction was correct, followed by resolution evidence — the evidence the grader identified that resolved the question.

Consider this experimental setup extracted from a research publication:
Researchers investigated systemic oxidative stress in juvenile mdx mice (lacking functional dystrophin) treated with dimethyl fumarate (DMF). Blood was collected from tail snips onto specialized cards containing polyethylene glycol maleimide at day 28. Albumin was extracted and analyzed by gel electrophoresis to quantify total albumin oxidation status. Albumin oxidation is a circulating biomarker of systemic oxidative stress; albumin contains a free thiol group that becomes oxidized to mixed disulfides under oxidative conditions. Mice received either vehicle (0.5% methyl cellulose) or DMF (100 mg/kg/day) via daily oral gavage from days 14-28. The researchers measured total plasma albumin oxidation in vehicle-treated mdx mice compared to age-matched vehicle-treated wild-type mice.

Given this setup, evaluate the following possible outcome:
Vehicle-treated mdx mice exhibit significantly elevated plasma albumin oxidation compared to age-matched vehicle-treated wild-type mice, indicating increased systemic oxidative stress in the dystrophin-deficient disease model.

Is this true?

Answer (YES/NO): NO